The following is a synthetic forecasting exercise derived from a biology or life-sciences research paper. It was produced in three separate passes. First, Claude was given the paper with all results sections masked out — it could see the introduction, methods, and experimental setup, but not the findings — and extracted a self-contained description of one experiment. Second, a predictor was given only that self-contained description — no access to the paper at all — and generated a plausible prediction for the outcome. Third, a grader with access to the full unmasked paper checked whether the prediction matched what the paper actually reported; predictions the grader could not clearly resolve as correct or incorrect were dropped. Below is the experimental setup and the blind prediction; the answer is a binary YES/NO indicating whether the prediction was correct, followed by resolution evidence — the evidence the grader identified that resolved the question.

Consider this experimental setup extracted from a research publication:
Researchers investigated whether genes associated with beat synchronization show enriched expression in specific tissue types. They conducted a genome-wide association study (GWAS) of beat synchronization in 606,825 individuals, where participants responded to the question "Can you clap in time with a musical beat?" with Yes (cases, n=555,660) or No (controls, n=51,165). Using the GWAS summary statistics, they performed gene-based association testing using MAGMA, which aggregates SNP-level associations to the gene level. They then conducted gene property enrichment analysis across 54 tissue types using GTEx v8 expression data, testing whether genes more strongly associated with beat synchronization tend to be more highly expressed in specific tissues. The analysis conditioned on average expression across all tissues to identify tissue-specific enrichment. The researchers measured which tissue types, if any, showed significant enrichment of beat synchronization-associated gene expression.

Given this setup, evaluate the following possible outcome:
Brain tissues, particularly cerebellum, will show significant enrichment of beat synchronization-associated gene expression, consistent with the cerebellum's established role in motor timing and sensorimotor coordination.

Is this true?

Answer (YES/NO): YES